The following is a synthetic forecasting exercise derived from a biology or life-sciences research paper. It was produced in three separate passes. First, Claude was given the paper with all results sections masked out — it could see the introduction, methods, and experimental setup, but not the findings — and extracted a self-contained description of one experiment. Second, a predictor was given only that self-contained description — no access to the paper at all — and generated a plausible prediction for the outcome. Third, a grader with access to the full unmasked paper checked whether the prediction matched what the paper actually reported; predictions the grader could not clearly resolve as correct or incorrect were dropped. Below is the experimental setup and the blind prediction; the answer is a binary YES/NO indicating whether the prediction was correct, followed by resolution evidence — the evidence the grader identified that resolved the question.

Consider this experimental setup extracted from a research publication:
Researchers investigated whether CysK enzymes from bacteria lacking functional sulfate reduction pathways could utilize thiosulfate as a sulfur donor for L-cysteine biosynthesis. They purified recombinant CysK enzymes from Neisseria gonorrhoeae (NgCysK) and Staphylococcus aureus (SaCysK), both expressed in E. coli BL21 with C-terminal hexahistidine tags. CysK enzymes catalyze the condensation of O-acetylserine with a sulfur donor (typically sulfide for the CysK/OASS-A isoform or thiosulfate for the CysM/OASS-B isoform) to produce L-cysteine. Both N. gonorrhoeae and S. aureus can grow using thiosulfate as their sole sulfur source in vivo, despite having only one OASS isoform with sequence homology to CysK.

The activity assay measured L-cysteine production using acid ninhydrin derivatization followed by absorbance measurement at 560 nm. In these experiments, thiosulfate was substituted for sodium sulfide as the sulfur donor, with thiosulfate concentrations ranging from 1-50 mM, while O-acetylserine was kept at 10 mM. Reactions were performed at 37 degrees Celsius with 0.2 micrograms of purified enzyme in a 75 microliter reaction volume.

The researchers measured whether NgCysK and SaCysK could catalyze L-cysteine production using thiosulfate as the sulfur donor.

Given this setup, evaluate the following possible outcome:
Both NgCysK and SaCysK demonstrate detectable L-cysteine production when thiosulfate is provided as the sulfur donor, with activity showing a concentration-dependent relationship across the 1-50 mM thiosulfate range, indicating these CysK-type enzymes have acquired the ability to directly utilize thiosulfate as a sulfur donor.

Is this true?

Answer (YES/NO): NO